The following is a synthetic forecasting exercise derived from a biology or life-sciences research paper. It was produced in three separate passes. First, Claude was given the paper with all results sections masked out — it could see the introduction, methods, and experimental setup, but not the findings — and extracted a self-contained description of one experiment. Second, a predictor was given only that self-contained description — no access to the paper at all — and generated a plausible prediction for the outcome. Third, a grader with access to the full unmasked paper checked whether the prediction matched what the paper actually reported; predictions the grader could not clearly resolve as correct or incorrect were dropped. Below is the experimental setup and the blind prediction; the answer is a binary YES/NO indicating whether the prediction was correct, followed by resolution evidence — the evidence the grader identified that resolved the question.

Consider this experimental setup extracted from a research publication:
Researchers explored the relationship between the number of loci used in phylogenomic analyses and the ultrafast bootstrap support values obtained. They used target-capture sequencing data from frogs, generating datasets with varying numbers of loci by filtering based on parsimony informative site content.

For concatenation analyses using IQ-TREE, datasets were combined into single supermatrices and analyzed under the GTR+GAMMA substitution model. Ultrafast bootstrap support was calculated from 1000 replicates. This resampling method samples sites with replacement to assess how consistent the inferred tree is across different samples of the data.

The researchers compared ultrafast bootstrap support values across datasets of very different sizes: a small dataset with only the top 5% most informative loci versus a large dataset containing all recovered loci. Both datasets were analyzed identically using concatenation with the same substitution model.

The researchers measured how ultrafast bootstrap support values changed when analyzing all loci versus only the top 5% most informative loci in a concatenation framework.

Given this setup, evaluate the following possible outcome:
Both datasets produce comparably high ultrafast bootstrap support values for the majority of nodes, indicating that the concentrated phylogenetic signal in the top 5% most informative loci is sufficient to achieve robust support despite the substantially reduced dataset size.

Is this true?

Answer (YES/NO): YES